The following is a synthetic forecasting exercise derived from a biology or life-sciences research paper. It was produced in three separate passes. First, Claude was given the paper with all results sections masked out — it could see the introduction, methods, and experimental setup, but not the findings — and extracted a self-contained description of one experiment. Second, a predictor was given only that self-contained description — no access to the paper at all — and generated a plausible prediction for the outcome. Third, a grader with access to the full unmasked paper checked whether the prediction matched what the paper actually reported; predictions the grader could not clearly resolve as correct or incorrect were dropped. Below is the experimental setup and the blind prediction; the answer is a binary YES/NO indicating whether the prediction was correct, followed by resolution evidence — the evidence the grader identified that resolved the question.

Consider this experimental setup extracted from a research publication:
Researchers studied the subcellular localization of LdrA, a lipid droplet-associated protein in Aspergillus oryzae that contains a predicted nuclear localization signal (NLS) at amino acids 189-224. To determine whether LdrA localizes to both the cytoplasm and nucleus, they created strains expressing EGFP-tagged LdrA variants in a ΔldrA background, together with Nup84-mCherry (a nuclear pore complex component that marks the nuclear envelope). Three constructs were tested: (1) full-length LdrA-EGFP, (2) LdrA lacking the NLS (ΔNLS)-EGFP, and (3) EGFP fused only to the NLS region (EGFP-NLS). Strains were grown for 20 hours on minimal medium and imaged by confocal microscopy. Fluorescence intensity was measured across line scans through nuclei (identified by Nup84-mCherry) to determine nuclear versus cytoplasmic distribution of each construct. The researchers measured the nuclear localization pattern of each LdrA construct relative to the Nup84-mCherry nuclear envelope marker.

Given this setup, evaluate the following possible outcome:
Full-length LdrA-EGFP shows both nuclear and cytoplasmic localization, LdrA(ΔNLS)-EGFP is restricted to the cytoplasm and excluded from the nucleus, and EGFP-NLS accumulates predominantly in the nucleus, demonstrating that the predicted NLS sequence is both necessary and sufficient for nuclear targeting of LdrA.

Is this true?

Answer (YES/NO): NO